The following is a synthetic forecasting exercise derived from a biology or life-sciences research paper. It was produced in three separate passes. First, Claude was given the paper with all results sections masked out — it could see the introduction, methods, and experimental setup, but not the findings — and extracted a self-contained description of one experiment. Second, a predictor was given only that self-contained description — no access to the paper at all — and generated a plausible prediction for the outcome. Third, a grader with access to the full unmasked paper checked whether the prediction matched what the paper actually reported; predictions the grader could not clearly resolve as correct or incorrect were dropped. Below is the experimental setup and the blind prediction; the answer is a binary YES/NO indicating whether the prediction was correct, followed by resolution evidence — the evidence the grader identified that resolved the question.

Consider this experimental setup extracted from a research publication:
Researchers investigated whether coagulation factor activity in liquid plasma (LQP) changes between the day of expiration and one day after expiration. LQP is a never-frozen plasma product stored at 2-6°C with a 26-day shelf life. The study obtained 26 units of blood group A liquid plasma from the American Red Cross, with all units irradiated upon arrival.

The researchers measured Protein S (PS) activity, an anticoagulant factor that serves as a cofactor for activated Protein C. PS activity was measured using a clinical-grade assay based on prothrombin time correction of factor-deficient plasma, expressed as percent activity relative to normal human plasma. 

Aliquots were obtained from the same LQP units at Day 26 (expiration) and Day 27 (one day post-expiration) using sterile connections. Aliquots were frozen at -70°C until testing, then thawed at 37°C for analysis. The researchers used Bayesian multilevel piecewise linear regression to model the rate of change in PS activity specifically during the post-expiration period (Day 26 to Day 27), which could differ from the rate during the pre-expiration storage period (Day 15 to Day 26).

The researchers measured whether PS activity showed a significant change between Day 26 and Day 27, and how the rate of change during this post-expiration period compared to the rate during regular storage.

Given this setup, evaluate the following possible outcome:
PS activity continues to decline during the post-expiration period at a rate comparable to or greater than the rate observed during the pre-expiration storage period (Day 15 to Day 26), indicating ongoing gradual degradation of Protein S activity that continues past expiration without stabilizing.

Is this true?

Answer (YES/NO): NO